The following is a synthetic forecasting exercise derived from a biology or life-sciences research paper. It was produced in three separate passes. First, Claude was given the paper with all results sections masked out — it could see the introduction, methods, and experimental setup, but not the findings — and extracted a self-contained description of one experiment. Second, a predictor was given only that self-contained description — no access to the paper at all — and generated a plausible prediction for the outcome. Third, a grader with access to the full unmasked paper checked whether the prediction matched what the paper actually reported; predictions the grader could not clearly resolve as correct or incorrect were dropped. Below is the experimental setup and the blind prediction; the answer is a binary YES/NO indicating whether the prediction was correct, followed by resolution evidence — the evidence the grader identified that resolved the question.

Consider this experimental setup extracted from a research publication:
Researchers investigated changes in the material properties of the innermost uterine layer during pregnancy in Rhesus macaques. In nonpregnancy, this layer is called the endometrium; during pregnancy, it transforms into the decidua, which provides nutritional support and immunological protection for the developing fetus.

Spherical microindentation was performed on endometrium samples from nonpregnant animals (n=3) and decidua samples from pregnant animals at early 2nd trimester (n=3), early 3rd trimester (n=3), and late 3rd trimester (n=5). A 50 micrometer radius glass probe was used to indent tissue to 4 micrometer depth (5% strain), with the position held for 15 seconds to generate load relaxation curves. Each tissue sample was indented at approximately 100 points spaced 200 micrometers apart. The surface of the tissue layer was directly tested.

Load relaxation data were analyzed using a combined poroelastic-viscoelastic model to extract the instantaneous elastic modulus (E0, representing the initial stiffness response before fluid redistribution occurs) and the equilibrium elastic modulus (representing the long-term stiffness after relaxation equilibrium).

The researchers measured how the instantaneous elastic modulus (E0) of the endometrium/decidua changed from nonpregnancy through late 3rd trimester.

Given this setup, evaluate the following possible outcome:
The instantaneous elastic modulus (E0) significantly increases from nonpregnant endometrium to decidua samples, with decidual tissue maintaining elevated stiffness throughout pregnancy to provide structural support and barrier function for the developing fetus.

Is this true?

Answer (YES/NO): NO